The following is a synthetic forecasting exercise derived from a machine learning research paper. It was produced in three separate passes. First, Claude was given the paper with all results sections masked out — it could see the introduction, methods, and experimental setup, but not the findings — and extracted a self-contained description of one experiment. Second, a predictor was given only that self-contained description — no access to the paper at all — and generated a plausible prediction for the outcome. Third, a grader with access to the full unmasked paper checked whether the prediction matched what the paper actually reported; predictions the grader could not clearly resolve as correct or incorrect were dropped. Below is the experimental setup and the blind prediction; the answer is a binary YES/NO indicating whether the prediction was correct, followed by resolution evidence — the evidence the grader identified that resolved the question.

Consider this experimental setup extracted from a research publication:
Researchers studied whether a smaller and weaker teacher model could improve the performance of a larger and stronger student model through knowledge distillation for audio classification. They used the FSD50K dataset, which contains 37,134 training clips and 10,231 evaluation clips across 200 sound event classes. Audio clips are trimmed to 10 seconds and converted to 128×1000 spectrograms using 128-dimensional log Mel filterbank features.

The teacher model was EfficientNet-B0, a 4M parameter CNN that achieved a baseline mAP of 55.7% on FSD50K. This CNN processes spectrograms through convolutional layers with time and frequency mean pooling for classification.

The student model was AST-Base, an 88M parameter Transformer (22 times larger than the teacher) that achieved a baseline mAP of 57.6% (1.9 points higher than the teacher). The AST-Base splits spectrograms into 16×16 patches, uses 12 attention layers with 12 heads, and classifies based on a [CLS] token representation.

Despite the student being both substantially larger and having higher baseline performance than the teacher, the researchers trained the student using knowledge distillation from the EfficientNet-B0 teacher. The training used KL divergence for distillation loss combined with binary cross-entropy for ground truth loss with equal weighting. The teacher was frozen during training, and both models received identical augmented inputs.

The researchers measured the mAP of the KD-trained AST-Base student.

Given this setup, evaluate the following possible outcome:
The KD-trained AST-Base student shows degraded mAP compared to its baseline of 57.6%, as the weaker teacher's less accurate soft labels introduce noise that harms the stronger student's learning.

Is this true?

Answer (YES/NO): NO